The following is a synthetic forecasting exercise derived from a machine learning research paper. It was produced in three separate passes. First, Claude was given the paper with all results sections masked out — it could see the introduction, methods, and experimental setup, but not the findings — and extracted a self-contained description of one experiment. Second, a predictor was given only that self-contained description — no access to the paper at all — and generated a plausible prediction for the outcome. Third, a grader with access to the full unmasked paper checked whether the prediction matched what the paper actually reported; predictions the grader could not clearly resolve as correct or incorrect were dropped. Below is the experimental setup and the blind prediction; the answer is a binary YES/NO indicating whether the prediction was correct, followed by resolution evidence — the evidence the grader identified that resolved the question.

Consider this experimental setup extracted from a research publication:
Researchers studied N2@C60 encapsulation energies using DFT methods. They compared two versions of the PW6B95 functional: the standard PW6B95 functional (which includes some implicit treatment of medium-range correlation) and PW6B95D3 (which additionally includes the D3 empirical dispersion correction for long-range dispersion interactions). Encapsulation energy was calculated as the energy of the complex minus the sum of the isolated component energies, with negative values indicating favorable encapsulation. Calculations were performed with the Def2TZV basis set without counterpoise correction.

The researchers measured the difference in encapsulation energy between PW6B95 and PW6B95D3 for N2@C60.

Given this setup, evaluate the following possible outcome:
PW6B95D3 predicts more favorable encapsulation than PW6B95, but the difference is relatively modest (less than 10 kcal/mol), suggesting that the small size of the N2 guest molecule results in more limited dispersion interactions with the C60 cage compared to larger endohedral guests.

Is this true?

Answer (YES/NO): YES